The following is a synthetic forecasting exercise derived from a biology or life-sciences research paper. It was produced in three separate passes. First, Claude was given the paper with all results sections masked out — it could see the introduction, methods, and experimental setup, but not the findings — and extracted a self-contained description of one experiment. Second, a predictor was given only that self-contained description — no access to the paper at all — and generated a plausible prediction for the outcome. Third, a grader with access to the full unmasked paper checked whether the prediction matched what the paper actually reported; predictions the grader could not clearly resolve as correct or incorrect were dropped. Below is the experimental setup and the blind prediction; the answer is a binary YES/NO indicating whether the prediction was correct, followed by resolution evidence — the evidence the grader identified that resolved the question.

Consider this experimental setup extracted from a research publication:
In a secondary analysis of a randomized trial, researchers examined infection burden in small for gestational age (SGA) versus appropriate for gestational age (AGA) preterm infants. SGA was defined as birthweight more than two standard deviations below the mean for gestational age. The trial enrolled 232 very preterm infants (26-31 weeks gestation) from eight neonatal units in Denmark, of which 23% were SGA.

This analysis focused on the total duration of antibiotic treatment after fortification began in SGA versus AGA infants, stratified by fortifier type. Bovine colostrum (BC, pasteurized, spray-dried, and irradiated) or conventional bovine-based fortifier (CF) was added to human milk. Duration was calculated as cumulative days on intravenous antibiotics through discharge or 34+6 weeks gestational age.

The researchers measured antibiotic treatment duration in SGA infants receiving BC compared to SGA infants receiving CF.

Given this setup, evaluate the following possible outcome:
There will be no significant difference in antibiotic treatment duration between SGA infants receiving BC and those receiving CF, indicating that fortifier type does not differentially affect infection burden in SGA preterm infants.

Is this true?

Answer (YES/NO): NO